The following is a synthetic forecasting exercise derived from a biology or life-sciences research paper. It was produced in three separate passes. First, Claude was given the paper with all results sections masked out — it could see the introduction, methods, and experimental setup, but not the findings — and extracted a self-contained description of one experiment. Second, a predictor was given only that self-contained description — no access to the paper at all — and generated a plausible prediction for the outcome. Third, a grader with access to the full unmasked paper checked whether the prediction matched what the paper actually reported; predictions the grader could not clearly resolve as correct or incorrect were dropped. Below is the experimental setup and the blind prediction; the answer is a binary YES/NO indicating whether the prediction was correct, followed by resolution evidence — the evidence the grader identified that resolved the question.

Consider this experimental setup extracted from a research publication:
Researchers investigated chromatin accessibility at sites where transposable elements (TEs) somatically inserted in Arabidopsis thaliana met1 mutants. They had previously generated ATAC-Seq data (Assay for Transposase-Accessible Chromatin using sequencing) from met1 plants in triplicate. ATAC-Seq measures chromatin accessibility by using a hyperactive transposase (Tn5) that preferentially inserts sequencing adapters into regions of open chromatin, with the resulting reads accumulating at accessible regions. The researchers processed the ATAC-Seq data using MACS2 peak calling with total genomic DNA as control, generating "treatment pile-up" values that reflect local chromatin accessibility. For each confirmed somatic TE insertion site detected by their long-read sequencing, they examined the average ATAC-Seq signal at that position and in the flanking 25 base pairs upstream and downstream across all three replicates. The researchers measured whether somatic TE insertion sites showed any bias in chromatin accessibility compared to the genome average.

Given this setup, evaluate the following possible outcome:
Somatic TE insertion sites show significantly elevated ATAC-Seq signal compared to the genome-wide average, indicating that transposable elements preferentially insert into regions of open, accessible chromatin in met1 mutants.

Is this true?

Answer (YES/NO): NO